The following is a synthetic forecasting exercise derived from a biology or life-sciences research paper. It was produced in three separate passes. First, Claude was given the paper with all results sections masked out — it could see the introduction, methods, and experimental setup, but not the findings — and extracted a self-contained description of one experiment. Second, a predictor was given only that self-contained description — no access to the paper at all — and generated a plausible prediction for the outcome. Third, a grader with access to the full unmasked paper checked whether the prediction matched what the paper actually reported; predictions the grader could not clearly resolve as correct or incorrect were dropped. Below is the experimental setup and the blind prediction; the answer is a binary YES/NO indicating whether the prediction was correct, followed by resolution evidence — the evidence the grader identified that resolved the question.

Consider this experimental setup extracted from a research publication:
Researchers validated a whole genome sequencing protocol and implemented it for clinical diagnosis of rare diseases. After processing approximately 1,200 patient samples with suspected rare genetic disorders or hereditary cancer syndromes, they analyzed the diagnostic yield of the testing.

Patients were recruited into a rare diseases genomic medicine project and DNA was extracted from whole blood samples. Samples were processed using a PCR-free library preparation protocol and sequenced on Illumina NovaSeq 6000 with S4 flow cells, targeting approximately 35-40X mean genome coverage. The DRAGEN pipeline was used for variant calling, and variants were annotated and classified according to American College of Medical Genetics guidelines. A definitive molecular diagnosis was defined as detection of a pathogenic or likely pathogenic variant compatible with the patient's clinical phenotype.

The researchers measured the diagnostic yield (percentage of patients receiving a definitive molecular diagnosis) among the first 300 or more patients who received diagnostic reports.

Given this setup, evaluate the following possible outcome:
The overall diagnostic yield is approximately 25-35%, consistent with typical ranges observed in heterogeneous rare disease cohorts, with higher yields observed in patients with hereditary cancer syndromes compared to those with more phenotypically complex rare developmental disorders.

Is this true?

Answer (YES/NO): NO